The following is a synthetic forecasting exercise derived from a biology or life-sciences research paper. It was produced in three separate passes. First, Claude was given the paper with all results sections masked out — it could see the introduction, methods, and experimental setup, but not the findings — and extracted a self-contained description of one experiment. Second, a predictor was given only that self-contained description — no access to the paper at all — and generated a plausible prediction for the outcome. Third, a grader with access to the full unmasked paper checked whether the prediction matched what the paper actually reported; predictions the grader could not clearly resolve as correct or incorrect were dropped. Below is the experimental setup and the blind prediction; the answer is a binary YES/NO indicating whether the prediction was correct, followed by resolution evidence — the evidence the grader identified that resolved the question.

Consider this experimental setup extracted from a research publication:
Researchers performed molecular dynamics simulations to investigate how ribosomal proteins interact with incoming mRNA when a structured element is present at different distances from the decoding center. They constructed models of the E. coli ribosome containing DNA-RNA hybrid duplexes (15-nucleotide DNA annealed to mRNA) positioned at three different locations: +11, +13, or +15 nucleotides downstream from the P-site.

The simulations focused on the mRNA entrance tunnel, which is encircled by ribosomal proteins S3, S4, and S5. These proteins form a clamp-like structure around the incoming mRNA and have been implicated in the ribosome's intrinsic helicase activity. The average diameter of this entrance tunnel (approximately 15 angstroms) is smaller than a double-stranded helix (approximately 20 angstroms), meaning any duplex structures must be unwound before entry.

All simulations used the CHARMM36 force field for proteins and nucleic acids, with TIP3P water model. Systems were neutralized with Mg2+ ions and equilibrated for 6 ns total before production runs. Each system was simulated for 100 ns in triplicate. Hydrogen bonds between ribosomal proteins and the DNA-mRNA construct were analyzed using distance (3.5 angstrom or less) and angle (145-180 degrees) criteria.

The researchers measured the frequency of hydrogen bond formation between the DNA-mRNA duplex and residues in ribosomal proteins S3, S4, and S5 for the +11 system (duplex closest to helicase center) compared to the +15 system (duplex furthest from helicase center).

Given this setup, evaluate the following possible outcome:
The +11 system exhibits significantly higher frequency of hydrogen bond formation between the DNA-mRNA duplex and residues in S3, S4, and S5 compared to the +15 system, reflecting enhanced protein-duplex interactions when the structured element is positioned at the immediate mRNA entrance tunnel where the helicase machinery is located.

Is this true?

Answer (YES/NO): YES